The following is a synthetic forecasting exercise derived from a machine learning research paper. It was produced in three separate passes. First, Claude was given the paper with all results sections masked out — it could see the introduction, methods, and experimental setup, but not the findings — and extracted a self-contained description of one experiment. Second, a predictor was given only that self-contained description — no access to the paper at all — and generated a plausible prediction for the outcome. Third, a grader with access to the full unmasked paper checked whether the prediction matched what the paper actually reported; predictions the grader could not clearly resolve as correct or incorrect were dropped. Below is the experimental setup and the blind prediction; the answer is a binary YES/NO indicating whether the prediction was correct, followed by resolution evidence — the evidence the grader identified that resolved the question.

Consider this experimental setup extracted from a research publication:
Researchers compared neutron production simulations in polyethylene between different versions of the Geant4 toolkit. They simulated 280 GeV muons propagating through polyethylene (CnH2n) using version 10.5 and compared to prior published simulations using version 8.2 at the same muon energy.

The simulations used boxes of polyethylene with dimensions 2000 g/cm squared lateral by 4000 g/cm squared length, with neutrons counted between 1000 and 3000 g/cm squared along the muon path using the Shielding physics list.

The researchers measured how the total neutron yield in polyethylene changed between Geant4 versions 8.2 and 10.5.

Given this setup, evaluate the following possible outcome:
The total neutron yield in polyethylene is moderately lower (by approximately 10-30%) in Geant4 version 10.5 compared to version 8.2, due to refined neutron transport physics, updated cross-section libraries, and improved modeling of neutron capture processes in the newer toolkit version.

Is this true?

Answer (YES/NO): NO